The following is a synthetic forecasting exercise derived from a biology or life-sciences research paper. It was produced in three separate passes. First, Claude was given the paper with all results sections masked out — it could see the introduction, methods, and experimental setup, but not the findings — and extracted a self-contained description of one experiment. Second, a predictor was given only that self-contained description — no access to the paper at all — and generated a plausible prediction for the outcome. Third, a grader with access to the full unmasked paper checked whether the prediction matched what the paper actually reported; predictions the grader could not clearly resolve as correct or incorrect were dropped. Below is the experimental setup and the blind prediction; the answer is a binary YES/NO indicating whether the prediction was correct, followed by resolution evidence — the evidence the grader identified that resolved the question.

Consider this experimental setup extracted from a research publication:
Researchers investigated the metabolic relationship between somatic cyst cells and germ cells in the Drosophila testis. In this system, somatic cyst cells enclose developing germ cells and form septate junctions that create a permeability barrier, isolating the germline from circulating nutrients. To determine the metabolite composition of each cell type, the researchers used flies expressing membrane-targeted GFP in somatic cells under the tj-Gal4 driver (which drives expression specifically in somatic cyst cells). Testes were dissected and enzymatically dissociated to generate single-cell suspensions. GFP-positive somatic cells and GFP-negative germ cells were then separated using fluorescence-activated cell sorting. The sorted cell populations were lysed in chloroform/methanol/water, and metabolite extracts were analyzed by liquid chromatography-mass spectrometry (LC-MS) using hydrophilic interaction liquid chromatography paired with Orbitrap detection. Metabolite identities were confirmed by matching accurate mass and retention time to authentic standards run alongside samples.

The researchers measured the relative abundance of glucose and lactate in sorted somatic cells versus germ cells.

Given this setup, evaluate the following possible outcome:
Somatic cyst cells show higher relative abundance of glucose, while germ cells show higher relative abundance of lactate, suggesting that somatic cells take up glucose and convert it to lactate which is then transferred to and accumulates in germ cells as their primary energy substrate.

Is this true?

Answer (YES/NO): NO